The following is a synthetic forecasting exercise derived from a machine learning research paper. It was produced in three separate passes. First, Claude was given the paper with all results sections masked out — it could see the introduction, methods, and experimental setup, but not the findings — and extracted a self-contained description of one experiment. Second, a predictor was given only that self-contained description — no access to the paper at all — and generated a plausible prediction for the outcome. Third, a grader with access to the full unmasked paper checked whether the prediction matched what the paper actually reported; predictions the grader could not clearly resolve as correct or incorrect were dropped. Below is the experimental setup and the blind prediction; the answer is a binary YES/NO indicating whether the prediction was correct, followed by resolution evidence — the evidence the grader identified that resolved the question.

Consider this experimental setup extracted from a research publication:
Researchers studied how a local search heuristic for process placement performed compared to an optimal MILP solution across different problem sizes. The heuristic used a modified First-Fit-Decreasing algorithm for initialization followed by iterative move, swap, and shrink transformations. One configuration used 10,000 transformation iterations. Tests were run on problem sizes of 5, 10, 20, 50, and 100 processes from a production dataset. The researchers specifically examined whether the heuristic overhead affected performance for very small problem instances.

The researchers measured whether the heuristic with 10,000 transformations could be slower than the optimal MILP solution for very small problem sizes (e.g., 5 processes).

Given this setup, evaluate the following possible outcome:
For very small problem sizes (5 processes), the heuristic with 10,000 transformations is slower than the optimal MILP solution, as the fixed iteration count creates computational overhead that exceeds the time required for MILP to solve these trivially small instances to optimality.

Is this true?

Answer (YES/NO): YES